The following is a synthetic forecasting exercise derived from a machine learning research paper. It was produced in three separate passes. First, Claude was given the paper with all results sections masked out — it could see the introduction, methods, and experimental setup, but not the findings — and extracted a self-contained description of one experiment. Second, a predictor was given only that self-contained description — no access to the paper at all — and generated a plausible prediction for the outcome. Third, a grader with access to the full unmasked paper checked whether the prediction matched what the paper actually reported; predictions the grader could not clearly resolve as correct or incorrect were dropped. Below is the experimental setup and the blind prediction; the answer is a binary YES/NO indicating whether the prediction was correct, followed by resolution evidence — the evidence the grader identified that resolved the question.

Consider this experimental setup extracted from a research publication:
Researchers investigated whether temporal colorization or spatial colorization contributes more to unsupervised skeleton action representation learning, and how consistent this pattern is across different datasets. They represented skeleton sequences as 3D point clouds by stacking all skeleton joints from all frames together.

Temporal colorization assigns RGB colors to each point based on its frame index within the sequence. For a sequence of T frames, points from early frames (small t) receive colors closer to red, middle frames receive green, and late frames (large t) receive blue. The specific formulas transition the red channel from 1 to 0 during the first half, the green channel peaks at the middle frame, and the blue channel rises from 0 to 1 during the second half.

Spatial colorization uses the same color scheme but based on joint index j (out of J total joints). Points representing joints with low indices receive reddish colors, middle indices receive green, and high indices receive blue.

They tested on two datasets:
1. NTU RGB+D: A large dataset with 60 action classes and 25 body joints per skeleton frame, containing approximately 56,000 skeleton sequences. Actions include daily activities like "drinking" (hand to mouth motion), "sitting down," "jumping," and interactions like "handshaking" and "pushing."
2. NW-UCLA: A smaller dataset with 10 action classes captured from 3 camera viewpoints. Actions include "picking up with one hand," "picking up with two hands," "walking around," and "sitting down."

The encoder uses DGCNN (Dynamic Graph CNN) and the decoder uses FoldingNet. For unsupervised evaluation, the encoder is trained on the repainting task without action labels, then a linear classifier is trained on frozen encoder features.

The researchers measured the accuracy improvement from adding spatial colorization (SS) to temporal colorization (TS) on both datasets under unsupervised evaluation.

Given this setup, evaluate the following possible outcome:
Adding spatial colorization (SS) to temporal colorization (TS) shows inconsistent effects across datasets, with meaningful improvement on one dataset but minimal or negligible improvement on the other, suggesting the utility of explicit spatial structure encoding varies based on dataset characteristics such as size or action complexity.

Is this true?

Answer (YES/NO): NO